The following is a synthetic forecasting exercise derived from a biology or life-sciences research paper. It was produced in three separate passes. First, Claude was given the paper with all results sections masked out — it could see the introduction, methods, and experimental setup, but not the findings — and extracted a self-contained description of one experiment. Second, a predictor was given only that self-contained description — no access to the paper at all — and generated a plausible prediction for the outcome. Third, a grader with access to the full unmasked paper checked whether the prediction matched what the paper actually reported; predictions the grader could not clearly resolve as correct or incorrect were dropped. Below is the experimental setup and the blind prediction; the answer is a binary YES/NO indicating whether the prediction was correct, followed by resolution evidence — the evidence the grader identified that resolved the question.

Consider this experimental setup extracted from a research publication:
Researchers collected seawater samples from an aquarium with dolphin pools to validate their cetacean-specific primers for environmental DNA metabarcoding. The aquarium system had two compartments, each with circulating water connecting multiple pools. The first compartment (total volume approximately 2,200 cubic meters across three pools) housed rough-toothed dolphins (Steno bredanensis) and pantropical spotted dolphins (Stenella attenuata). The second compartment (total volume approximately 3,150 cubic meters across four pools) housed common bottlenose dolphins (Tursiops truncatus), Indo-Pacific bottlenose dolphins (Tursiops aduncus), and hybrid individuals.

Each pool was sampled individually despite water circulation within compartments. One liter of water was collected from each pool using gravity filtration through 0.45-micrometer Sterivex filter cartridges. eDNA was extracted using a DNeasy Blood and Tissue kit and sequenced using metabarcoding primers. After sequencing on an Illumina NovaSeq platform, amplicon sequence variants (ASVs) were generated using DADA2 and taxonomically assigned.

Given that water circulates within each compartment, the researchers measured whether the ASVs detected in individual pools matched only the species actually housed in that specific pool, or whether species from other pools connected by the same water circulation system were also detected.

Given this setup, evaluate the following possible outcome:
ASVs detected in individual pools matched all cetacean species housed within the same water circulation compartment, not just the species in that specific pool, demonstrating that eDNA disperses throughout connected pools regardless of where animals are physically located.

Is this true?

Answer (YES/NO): NO